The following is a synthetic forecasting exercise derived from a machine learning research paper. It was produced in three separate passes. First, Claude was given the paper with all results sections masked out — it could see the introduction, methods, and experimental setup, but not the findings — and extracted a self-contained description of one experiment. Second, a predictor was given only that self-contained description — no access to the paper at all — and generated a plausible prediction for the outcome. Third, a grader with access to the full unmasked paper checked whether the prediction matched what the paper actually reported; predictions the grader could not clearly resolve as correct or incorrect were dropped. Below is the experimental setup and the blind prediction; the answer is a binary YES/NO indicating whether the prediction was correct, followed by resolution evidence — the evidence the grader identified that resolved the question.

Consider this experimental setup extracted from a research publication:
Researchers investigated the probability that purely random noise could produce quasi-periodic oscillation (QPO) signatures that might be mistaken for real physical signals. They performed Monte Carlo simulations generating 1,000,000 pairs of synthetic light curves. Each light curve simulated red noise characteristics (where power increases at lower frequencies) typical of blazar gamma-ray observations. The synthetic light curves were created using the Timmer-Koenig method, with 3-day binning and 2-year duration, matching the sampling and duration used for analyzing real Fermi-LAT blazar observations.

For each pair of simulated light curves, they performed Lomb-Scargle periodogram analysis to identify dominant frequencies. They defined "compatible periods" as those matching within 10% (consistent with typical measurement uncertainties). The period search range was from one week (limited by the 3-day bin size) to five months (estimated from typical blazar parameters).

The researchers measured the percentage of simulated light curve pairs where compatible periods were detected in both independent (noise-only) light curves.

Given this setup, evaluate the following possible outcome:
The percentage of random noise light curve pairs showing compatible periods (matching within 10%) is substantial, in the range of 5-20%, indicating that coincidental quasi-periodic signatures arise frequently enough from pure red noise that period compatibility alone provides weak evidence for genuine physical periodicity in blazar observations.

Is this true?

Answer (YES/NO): NO